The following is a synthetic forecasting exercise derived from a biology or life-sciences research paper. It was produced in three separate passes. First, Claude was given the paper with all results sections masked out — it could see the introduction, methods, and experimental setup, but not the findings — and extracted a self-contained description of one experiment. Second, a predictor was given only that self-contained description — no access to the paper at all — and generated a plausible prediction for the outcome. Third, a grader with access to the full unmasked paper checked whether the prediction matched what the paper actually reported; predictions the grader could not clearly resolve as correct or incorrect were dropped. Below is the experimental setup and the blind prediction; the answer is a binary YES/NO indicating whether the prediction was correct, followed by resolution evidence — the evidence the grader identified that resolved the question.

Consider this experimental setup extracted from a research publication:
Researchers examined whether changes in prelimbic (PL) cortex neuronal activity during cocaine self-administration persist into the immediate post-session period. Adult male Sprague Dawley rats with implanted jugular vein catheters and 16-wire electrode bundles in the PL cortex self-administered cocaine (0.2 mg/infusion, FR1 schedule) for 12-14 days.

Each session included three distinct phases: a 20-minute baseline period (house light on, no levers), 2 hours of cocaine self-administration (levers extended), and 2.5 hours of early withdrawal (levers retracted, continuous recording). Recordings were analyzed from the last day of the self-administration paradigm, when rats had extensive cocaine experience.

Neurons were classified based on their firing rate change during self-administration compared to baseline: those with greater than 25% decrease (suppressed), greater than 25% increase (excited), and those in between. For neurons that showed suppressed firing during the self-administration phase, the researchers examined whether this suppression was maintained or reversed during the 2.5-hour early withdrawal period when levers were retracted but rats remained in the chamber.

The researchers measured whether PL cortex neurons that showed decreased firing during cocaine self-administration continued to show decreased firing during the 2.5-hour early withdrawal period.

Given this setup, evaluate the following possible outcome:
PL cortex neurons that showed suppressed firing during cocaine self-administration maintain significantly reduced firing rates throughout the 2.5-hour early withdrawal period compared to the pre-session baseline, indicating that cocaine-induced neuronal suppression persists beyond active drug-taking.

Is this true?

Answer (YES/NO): NO